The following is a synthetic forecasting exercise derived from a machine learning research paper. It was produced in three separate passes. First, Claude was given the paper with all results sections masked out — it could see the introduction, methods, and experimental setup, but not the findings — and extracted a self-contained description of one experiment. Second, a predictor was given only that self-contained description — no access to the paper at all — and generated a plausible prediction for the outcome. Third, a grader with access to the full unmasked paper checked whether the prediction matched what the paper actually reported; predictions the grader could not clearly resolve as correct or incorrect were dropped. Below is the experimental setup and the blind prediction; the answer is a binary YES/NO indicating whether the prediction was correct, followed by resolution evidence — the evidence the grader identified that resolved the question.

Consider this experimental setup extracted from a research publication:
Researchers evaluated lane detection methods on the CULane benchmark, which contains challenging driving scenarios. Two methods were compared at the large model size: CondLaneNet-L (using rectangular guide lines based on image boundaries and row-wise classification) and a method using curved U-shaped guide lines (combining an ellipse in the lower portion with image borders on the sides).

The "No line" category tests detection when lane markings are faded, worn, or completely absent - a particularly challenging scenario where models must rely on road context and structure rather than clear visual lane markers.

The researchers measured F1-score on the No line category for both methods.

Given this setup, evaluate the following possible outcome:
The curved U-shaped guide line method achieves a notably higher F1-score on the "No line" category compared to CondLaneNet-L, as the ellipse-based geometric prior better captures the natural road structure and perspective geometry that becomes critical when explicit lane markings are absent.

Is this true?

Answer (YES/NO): NO